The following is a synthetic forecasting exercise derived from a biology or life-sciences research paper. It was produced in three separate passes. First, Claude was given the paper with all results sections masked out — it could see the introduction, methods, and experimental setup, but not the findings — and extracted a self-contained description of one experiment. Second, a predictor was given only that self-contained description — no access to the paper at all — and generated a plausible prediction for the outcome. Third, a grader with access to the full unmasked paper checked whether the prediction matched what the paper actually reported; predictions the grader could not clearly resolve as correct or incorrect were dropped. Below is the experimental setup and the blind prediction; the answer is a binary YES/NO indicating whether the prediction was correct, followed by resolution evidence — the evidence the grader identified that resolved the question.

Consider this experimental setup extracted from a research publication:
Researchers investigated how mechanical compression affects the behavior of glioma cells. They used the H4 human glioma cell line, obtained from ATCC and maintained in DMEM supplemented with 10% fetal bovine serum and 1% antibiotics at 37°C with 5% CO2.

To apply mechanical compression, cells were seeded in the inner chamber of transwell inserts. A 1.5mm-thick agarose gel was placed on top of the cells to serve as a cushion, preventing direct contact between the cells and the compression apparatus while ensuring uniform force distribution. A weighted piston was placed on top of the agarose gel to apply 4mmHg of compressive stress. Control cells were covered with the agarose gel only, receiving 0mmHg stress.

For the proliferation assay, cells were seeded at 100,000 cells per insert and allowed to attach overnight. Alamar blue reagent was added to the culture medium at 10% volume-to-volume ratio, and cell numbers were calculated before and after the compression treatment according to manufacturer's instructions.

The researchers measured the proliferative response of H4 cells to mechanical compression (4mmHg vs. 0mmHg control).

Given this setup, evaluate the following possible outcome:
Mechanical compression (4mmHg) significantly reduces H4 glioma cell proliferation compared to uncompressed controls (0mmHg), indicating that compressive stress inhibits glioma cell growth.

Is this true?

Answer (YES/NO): YES